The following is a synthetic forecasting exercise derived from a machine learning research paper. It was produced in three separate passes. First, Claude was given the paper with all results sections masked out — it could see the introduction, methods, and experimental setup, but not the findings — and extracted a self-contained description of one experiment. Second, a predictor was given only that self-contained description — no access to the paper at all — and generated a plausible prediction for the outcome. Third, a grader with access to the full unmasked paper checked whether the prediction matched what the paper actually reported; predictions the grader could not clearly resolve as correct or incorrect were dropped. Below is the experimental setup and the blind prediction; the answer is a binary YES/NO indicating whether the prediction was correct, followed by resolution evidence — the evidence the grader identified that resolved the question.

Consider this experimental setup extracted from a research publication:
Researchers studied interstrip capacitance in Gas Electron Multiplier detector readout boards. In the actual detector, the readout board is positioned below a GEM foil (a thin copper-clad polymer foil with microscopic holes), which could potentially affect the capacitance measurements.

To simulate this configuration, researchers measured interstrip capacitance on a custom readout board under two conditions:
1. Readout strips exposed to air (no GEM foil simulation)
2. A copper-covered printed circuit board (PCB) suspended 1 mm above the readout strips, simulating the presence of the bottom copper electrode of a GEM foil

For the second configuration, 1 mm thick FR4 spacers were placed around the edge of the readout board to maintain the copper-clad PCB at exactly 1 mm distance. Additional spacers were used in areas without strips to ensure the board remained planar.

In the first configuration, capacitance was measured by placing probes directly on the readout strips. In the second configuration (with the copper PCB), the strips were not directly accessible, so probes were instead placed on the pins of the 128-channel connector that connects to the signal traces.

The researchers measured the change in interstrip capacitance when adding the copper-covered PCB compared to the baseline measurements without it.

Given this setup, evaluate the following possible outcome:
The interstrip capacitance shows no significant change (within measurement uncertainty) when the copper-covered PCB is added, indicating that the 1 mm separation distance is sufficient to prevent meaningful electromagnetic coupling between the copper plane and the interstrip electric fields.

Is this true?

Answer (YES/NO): NO